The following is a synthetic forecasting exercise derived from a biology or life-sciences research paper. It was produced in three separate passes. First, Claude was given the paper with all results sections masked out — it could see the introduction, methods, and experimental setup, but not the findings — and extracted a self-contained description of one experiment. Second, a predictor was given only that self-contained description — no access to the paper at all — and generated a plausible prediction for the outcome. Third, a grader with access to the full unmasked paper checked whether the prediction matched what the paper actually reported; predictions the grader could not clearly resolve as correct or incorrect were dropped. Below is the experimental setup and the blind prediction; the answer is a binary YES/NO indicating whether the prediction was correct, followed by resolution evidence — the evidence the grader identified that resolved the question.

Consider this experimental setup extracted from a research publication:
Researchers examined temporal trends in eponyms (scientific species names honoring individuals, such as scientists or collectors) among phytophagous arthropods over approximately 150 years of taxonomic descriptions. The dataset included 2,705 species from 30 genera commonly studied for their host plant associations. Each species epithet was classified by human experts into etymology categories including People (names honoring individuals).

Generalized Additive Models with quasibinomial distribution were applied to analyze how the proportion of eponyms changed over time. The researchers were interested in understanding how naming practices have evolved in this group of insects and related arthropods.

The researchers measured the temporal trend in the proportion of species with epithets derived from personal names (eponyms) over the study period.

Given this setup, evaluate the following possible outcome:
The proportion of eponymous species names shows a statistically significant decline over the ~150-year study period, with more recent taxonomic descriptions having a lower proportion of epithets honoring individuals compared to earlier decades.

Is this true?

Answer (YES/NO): NO